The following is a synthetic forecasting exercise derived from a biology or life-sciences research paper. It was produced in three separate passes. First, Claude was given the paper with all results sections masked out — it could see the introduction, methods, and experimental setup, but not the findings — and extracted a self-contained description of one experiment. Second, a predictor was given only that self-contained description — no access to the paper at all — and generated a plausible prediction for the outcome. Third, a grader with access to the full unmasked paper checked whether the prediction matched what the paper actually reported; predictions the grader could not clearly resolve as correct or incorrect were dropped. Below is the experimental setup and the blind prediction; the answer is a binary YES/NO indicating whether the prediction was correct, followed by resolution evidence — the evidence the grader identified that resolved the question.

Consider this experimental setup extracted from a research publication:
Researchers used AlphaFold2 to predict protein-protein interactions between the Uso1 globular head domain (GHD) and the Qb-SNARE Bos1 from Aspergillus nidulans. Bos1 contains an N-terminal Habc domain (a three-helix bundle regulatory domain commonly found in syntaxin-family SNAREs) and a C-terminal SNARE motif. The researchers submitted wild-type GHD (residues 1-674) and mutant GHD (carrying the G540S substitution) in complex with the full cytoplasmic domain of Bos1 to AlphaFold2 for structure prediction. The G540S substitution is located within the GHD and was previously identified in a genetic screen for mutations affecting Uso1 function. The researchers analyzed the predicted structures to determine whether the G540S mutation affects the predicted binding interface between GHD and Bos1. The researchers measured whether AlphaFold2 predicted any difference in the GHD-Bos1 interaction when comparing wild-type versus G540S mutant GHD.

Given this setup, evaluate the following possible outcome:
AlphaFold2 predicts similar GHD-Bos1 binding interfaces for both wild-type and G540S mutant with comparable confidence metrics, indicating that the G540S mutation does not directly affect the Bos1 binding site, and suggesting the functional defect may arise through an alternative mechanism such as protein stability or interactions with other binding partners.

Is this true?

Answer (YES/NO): NO